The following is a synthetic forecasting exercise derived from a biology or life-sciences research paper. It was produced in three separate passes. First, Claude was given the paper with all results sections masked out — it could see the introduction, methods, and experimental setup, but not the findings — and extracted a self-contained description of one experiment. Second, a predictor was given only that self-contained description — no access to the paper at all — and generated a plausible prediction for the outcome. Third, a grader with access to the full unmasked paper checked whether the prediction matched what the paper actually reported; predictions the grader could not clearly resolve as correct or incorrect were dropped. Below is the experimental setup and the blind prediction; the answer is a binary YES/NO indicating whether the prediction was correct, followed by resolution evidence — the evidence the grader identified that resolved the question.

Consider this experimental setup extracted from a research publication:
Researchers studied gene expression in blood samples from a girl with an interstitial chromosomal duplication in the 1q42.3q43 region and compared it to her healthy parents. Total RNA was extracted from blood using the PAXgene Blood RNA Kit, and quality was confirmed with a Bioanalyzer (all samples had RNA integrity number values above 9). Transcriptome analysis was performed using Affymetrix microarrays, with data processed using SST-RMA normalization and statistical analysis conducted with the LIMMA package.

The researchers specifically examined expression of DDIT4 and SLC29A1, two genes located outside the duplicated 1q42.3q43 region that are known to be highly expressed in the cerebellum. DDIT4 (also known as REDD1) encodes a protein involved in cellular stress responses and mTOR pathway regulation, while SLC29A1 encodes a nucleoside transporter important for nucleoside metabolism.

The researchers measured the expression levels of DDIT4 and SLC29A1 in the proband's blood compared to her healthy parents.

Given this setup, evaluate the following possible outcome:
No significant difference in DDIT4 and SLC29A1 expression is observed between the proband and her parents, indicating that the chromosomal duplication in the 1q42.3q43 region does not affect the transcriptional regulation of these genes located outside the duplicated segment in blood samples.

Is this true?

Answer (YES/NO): NO